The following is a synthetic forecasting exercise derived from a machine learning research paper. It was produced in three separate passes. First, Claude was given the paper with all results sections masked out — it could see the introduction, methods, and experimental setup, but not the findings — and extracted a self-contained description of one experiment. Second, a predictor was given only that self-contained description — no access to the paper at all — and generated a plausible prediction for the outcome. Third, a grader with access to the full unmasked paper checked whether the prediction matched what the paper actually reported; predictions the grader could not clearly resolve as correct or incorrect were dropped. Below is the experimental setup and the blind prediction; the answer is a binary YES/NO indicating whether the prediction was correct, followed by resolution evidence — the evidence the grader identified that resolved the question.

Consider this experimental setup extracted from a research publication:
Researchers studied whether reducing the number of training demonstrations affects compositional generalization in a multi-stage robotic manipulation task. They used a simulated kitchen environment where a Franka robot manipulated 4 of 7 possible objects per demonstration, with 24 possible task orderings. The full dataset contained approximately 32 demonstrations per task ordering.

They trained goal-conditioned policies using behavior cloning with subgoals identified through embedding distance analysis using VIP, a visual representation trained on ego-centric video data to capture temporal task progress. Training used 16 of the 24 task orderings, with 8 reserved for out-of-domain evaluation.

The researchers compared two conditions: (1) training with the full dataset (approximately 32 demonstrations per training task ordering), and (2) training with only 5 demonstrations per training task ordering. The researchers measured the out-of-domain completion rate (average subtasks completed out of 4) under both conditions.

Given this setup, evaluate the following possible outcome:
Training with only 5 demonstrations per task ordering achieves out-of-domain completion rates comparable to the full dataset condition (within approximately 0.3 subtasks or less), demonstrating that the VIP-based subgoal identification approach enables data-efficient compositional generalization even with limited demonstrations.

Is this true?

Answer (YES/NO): YES